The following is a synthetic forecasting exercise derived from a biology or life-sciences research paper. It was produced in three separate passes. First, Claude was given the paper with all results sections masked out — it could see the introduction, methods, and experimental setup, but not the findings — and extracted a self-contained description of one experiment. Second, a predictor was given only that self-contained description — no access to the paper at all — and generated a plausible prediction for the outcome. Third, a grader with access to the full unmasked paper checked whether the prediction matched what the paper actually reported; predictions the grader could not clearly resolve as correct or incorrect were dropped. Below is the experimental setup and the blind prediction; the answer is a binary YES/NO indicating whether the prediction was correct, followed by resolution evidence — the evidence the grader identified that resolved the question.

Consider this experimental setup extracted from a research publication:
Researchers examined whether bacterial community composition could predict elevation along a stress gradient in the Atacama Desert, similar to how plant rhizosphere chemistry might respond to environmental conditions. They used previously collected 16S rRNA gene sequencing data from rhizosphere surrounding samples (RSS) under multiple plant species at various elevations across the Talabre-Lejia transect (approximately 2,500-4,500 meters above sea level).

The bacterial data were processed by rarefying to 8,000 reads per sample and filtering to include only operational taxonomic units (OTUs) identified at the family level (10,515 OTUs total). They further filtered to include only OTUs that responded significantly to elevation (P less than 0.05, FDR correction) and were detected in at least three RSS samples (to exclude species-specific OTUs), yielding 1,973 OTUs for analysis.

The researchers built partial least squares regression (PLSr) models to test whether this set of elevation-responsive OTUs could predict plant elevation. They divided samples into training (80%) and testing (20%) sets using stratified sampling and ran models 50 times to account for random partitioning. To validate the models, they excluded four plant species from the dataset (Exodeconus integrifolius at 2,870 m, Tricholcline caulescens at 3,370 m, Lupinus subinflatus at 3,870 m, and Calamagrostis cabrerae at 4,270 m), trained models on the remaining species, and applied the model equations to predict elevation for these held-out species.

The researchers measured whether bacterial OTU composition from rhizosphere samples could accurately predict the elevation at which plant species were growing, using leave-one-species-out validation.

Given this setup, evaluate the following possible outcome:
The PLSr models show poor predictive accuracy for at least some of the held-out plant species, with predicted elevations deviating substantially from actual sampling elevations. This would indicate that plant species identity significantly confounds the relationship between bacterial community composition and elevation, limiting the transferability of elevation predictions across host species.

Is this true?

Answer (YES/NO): NO